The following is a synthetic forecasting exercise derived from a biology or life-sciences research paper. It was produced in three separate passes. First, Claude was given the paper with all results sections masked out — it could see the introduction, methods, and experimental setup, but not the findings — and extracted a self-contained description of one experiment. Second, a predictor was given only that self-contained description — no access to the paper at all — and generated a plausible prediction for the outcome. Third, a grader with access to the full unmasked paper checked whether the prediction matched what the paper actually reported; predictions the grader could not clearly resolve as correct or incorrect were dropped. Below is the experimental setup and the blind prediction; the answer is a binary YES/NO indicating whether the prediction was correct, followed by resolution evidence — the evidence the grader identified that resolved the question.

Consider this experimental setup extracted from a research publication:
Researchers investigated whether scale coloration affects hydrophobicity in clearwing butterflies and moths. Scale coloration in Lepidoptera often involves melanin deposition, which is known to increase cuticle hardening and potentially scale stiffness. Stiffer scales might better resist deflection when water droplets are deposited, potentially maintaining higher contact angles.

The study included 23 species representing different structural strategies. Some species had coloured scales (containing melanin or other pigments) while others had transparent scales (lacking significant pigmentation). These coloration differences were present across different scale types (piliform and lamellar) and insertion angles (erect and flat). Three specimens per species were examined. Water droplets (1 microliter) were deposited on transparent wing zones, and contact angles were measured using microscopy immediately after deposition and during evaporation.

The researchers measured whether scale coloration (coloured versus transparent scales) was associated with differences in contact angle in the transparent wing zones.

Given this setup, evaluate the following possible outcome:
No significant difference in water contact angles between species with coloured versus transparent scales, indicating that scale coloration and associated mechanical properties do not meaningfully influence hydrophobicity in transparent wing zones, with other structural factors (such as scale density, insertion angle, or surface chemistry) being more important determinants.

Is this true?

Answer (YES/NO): NO